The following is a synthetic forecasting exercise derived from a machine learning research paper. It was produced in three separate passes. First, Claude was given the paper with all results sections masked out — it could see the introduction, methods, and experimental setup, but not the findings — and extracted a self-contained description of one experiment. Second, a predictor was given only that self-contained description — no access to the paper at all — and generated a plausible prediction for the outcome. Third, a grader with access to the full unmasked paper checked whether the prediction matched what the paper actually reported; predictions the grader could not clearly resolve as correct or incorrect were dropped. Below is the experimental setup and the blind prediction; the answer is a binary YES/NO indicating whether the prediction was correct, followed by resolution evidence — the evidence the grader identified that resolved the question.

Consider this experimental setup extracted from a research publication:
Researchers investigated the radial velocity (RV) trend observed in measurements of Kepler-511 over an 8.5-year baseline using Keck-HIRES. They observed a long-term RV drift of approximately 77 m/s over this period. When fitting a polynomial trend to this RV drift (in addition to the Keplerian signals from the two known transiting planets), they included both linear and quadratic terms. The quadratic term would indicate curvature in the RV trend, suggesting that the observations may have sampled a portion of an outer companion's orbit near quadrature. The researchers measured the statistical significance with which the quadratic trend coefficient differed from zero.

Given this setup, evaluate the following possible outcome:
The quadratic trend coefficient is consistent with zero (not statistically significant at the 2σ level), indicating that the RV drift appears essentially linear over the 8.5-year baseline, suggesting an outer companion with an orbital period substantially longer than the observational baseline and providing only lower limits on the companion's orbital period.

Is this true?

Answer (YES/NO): NO